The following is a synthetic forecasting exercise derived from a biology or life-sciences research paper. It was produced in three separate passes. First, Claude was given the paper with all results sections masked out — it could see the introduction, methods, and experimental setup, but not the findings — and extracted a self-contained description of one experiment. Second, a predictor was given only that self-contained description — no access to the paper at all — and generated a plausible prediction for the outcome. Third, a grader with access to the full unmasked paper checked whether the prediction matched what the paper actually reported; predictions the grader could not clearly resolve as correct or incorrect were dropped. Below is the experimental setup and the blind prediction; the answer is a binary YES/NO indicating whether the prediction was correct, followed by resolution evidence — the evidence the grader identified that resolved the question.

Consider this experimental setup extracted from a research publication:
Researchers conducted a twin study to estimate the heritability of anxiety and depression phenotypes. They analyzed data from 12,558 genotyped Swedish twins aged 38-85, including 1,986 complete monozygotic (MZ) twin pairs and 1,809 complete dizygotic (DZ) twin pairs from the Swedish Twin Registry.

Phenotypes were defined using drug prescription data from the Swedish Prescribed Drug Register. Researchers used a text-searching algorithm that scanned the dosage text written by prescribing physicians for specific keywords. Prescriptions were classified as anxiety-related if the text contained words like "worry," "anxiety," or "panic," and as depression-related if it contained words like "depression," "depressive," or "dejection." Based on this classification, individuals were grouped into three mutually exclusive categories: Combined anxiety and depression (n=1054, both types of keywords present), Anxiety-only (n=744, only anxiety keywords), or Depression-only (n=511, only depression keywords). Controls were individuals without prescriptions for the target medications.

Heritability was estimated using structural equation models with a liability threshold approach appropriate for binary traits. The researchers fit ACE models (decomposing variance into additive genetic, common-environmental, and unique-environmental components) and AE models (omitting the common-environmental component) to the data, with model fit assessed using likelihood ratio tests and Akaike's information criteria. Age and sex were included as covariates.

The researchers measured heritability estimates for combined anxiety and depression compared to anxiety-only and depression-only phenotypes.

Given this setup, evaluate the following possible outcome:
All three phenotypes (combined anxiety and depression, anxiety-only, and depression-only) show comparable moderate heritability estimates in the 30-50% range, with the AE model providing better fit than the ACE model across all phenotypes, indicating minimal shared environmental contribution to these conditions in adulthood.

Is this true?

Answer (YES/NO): NO